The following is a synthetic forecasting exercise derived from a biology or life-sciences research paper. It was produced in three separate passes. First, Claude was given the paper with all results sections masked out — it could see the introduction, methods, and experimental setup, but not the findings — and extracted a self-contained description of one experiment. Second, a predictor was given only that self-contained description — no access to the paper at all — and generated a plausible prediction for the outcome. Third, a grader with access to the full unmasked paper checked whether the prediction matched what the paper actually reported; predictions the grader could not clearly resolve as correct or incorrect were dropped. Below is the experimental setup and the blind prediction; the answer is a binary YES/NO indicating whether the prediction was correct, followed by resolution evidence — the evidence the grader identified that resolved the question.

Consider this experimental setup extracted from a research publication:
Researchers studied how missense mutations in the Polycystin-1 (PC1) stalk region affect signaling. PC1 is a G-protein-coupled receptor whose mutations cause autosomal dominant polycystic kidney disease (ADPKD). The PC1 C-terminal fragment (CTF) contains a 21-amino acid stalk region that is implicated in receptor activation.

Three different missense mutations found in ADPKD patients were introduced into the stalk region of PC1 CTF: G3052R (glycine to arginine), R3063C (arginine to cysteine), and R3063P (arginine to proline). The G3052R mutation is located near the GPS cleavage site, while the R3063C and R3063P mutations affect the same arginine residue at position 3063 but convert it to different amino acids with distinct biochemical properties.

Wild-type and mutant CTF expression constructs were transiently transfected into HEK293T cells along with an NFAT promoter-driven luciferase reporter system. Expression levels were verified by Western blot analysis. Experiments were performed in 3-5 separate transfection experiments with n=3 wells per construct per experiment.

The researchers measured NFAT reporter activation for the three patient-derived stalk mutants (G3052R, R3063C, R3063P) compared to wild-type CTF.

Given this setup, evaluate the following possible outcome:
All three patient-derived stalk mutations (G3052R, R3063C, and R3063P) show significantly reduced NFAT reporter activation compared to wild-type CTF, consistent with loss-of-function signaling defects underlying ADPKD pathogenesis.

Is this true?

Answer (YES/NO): NO